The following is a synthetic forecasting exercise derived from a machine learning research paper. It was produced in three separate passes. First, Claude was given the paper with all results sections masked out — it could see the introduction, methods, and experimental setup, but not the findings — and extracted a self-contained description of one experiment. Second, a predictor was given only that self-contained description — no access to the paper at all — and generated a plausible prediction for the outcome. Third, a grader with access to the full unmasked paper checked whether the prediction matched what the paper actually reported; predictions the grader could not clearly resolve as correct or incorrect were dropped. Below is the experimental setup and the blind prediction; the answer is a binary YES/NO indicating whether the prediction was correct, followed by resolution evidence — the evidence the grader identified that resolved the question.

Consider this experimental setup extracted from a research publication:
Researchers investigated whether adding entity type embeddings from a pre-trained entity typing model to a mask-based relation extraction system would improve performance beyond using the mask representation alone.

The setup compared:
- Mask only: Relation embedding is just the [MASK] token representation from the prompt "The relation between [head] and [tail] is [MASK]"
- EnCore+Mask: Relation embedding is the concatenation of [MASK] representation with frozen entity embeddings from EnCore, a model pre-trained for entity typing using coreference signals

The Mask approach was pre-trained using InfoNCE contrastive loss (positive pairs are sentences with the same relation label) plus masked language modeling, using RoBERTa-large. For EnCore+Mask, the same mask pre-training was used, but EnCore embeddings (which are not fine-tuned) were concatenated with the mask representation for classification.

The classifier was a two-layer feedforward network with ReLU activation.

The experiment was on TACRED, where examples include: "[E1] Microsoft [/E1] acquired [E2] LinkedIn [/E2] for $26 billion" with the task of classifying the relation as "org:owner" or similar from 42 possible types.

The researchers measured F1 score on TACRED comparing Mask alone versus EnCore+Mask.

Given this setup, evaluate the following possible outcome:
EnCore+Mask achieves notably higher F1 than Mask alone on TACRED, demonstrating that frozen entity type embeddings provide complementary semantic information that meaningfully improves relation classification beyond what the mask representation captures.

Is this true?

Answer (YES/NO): YES